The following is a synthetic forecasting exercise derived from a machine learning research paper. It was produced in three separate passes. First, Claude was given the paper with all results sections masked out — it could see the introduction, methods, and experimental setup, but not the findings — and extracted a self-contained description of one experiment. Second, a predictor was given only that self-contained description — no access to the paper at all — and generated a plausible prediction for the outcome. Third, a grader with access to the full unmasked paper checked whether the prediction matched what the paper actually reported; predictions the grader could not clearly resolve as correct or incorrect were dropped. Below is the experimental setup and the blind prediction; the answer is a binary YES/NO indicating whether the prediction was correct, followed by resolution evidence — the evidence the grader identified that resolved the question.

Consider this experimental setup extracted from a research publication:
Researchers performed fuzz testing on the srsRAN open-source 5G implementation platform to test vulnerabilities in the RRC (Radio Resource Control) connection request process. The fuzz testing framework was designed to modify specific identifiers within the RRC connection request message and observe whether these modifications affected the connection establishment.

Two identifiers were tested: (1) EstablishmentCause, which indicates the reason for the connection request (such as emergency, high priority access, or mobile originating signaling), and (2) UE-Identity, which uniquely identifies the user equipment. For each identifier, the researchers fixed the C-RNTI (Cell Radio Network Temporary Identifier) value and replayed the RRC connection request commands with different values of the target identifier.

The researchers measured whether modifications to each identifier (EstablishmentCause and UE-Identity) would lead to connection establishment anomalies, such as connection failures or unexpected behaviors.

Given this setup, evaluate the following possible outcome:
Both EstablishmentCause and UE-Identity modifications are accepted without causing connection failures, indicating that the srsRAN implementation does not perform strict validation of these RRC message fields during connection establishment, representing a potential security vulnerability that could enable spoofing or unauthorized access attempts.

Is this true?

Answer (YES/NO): NO